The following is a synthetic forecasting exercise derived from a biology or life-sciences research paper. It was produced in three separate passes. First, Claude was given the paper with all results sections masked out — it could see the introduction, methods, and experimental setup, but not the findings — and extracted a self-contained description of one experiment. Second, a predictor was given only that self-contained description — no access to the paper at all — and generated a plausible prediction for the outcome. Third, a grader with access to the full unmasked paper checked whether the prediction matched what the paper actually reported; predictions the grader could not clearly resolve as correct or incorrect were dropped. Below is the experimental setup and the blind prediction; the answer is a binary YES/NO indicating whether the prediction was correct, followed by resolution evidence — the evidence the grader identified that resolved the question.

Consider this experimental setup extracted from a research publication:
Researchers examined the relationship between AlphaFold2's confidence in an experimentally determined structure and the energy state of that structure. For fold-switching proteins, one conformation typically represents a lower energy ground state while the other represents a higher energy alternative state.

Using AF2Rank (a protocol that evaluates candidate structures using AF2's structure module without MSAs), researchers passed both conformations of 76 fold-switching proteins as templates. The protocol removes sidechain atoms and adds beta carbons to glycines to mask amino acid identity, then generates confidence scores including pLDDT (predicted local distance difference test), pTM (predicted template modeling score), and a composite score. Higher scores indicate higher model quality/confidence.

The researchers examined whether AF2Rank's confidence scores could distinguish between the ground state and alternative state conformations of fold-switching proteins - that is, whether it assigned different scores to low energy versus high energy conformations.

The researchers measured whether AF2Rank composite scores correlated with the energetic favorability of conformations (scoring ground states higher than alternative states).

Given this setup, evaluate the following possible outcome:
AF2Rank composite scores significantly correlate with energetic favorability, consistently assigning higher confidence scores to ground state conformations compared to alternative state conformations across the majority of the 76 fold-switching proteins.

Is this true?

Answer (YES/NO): NO